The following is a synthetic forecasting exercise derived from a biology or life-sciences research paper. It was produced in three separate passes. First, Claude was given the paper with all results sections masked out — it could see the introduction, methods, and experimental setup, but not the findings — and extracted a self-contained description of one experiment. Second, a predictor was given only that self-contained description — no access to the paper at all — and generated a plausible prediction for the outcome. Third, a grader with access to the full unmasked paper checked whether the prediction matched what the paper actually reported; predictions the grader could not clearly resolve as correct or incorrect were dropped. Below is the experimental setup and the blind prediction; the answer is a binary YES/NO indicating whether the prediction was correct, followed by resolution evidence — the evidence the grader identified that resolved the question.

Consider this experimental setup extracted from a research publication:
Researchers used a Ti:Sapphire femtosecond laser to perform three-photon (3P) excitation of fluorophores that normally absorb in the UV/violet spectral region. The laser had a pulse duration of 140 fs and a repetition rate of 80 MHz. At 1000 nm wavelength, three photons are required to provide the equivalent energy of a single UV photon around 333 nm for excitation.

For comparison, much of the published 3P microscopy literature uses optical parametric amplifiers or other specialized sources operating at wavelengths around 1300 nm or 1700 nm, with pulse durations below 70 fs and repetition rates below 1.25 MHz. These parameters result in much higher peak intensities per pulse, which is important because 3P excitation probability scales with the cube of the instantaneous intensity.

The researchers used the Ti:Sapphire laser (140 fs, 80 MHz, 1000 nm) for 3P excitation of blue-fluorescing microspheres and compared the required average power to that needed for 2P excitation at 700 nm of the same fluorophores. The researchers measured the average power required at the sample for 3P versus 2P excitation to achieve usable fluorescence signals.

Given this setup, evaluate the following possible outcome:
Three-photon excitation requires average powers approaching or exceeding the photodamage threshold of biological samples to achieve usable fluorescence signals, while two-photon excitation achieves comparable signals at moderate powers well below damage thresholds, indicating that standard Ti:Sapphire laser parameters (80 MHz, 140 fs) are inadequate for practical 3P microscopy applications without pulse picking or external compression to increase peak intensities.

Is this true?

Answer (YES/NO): NO